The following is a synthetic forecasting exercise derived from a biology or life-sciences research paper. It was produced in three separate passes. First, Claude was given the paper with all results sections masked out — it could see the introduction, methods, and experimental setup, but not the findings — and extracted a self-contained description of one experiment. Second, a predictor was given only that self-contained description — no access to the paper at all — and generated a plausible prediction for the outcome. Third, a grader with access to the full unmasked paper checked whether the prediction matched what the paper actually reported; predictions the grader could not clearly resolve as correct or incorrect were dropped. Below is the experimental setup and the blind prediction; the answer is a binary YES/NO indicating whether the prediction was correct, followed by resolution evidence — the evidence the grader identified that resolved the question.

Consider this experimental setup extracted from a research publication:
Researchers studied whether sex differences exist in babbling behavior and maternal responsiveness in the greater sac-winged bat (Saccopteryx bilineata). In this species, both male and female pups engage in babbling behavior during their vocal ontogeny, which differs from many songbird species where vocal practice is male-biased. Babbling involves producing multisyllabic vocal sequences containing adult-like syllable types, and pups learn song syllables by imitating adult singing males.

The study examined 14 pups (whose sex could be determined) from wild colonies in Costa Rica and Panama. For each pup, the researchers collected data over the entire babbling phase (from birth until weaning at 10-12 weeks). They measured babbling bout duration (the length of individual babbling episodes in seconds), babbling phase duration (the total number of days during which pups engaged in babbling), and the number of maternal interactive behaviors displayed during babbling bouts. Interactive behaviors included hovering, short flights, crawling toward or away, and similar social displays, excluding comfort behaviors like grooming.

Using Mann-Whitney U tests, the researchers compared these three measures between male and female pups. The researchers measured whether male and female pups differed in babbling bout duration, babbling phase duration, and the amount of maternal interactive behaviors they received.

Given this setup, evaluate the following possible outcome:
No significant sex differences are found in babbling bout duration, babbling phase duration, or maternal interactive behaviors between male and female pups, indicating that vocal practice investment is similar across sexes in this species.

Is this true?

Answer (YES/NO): YES